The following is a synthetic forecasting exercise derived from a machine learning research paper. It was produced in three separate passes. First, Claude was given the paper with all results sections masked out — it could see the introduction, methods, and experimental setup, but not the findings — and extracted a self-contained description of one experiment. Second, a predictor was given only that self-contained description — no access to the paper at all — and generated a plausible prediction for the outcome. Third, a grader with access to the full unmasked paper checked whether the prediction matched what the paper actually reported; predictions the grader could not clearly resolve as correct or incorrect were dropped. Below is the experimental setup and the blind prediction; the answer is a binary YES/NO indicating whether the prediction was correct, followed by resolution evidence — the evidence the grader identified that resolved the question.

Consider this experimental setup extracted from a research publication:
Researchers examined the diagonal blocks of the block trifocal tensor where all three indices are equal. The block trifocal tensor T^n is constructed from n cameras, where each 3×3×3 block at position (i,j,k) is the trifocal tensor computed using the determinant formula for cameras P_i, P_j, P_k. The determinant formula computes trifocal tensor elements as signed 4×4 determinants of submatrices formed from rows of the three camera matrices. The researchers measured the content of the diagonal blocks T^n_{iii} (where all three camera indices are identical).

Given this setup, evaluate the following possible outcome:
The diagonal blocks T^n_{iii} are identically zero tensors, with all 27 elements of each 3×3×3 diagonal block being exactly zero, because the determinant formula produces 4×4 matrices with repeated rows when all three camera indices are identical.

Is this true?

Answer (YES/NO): YES